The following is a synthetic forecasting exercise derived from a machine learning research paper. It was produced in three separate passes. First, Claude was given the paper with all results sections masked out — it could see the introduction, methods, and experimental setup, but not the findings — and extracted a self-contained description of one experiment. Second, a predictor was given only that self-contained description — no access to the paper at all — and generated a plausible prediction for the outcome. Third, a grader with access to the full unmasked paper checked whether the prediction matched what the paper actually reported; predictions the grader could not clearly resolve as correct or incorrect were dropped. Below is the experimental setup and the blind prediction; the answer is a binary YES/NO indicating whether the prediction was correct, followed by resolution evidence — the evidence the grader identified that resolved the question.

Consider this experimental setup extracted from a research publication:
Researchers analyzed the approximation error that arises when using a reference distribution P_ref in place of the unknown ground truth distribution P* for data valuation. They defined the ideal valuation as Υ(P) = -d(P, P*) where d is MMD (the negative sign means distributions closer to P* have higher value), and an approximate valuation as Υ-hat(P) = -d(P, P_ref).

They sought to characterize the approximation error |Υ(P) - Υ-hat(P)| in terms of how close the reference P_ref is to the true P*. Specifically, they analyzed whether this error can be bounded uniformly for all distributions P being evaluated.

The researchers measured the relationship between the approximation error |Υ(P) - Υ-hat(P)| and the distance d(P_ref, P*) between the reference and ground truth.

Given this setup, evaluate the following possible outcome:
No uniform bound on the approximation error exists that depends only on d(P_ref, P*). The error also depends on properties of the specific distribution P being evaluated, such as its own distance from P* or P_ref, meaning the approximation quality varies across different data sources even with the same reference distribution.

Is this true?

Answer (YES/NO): NO